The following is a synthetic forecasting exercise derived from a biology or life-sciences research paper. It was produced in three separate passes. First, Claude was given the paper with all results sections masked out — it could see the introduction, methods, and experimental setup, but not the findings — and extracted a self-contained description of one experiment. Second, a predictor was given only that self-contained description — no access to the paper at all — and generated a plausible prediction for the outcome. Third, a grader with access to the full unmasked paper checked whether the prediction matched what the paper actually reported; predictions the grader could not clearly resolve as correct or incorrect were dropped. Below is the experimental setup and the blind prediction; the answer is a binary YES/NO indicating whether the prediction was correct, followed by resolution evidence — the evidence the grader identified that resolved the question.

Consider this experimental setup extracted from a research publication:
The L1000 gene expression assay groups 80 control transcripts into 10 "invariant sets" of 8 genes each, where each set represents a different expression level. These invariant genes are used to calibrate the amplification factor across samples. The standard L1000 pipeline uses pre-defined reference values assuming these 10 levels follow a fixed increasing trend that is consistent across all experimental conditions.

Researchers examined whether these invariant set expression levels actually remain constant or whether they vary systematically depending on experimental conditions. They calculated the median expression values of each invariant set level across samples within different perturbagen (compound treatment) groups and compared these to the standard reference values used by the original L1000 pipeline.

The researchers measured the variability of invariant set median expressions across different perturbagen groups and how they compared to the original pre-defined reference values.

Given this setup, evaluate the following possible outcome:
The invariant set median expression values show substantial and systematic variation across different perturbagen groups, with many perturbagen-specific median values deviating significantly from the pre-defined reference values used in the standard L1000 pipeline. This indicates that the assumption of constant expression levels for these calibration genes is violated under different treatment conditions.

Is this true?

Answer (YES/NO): YES